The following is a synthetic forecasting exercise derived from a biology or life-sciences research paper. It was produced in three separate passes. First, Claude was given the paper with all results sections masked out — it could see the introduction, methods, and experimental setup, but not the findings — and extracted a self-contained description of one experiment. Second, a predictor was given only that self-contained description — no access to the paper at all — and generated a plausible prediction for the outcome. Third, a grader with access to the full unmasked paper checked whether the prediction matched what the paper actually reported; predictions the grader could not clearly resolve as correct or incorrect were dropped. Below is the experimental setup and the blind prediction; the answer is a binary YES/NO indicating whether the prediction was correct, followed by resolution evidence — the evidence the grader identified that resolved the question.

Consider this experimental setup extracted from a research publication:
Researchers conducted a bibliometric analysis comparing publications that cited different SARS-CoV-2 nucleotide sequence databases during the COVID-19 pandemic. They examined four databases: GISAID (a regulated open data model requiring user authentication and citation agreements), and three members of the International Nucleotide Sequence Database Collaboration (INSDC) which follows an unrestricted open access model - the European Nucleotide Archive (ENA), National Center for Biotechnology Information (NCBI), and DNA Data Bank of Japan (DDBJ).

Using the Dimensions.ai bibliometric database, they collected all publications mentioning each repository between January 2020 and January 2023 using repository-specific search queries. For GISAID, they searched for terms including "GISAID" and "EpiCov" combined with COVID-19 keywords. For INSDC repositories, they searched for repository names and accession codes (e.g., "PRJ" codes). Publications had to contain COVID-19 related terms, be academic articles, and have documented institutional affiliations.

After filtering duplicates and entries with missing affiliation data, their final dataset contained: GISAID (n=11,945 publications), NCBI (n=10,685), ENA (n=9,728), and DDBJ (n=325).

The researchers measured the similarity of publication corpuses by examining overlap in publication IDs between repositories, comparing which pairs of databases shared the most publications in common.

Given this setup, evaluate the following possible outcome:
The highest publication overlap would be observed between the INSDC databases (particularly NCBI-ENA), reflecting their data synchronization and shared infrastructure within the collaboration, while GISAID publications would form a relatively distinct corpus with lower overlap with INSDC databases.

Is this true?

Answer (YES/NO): NO